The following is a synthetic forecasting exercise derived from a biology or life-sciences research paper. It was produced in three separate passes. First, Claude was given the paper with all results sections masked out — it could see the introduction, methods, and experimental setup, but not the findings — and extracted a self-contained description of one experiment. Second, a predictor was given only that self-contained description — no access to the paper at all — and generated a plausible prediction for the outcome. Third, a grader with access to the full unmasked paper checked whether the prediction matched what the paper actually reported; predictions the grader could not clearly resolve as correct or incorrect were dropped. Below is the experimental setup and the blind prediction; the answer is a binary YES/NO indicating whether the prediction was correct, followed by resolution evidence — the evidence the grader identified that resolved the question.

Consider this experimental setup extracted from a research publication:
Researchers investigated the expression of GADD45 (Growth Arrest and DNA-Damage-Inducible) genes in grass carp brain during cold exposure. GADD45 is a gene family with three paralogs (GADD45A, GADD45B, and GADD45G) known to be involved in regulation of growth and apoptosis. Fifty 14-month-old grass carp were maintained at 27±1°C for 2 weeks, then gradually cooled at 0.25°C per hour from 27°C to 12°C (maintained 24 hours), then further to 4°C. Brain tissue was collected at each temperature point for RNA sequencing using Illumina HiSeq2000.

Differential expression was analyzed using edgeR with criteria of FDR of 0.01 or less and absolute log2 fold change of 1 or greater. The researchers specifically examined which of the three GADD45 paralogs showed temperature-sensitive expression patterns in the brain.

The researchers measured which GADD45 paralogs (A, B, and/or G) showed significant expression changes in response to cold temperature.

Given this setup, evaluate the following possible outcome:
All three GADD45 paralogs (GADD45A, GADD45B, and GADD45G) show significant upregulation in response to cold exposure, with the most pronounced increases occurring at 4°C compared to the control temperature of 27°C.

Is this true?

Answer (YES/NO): NO